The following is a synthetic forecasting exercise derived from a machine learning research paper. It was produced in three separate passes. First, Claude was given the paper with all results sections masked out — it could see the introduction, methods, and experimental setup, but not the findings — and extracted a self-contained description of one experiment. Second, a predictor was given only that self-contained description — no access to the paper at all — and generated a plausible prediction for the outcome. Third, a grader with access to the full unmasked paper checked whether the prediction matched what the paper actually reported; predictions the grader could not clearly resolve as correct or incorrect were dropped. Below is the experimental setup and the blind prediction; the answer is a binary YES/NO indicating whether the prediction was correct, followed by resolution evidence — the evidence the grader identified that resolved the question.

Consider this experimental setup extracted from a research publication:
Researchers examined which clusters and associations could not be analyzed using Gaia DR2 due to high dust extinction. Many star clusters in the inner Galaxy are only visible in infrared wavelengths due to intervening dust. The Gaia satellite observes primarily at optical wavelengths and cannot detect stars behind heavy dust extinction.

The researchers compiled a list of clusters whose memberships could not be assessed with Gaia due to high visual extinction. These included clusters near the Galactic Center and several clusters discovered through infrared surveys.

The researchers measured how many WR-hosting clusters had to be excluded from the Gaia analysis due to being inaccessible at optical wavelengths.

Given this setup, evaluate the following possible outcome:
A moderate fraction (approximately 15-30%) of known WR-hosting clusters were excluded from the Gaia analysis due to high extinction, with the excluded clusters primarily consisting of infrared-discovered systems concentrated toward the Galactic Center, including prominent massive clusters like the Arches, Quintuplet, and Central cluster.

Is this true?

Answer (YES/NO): NO